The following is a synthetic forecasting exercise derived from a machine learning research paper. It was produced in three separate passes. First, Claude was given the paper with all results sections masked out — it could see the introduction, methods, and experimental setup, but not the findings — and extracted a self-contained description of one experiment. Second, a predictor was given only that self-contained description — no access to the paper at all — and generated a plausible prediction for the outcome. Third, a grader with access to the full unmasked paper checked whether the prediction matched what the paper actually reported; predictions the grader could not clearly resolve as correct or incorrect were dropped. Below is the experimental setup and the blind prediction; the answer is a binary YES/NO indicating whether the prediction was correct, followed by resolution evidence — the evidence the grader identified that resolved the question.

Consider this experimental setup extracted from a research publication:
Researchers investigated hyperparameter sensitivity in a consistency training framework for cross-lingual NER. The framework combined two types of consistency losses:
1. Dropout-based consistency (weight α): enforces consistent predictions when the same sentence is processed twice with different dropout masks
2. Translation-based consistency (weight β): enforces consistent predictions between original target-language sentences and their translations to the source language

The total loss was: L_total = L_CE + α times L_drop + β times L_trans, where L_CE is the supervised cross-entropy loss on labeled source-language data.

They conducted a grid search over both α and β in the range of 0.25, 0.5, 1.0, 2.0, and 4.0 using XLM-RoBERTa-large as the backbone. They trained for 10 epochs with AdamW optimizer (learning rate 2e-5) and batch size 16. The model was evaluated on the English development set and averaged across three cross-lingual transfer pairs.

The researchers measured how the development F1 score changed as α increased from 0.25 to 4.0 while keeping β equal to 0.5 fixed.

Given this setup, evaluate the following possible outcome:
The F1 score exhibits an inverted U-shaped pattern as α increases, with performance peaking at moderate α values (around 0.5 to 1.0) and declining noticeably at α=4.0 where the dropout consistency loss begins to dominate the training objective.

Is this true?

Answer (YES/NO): YES